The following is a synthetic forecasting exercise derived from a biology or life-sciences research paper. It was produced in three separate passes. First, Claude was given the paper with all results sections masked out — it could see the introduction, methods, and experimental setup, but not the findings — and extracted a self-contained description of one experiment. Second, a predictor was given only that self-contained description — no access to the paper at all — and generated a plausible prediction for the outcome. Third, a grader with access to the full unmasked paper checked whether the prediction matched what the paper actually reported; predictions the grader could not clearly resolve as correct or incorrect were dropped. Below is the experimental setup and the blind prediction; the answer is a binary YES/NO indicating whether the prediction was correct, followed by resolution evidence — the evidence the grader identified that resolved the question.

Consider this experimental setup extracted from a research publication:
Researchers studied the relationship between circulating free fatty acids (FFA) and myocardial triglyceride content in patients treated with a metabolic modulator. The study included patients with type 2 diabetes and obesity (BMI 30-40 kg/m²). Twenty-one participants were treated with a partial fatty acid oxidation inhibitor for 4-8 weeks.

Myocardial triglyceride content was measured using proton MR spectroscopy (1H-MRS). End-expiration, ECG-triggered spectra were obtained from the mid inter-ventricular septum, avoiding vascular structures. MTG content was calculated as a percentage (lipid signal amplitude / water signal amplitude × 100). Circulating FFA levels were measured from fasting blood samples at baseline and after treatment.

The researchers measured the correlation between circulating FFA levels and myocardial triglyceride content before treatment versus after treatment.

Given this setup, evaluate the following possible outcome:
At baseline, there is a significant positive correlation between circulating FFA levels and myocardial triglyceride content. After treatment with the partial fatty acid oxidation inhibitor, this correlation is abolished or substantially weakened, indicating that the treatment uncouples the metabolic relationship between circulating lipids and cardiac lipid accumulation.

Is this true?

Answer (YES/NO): NO